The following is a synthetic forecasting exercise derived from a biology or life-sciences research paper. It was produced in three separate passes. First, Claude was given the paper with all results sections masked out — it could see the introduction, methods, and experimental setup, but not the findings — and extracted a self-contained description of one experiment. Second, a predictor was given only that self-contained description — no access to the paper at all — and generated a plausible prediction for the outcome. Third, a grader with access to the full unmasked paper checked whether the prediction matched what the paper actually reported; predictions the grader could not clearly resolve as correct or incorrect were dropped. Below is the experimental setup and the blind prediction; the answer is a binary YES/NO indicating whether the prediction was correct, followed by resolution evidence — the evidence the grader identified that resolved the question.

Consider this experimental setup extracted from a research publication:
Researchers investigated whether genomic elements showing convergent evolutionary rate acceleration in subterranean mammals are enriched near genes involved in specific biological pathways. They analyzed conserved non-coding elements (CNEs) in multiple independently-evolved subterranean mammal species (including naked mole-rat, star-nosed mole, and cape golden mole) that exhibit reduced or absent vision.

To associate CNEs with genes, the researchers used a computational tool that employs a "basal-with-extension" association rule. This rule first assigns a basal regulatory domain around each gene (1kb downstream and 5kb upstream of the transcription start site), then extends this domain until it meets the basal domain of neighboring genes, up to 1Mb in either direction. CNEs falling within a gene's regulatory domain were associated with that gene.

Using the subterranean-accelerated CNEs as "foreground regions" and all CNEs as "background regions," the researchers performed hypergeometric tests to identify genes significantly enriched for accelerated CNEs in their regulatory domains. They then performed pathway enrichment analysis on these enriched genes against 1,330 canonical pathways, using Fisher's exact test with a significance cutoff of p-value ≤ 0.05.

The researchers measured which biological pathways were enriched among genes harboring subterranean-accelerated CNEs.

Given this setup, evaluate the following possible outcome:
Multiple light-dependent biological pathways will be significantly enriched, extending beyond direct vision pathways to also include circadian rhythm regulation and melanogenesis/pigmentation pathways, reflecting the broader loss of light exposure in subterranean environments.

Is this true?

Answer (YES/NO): NO